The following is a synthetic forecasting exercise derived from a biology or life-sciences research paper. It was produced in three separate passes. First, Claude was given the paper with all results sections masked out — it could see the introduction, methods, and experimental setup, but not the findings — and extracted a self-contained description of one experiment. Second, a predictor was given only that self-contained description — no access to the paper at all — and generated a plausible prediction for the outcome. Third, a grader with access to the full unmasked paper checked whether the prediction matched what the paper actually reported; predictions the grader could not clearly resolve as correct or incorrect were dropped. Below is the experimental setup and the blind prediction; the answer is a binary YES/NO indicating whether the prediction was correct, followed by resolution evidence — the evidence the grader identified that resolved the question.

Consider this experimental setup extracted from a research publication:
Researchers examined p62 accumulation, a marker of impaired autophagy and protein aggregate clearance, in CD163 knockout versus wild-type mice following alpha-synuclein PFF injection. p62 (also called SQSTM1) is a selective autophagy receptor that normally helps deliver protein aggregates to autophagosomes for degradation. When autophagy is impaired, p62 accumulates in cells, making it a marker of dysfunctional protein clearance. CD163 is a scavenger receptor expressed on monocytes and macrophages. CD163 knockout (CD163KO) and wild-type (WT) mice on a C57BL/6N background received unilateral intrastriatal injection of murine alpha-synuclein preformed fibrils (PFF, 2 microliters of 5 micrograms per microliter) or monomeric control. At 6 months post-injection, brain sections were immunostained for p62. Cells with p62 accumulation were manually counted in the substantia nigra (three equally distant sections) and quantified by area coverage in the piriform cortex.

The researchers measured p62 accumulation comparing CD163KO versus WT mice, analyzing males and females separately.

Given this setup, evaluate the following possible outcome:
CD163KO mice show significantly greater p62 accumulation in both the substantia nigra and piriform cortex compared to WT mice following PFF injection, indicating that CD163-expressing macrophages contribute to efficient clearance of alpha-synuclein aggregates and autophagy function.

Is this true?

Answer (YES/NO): NO